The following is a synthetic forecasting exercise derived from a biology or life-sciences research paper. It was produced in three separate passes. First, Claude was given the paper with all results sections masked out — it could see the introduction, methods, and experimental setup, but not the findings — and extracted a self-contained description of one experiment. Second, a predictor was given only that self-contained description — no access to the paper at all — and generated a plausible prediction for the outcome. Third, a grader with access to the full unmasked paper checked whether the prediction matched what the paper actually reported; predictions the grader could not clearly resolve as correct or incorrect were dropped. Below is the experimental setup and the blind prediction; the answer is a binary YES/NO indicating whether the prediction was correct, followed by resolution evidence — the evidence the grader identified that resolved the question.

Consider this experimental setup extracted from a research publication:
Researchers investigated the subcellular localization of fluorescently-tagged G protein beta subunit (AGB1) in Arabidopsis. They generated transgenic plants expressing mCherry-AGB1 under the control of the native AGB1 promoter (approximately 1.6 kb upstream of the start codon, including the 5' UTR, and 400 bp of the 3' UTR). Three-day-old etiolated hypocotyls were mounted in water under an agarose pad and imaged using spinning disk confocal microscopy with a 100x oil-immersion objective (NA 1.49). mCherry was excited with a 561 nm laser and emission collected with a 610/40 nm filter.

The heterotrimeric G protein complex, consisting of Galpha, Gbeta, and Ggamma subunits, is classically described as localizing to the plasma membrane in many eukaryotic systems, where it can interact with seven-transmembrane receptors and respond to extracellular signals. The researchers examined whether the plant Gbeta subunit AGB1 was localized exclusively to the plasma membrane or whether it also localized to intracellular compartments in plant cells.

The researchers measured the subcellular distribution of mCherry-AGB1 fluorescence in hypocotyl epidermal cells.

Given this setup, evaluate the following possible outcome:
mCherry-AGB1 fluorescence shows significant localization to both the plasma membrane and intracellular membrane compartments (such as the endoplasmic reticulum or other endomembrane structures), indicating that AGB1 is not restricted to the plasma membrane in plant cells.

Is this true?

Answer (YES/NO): NO